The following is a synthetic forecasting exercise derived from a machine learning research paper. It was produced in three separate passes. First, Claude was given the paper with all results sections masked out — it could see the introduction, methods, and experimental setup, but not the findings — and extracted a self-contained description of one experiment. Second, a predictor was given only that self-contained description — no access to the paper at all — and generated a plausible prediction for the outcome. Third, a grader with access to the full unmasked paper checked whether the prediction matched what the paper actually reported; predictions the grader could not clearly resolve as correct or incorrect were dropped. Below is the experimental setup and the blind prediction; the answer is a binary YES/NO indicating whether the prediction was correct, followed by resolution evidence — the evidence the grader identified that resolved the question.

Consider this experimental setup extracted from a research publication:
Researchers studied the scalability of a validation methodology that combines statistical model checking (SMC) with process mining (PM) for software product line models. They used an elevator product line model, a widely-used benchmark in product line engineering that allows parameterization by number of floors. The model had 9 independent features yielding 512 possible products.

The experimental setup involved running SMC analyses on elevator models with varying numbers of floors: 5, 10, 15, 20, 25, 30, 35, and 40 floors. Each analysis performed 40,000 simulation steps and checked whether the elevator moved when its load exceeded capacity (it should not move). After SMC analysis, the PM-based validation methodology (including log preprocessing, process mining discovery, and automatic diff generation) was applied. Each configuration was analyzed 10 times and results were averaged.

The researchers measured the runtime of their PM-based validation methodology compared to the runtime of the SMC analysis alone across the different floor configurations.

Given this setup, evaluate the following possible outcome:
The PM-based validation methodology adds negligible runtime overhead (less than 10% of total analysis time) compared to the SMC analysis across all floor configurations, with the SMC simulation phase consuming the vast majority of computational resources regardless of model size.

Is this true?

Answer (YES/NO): NO